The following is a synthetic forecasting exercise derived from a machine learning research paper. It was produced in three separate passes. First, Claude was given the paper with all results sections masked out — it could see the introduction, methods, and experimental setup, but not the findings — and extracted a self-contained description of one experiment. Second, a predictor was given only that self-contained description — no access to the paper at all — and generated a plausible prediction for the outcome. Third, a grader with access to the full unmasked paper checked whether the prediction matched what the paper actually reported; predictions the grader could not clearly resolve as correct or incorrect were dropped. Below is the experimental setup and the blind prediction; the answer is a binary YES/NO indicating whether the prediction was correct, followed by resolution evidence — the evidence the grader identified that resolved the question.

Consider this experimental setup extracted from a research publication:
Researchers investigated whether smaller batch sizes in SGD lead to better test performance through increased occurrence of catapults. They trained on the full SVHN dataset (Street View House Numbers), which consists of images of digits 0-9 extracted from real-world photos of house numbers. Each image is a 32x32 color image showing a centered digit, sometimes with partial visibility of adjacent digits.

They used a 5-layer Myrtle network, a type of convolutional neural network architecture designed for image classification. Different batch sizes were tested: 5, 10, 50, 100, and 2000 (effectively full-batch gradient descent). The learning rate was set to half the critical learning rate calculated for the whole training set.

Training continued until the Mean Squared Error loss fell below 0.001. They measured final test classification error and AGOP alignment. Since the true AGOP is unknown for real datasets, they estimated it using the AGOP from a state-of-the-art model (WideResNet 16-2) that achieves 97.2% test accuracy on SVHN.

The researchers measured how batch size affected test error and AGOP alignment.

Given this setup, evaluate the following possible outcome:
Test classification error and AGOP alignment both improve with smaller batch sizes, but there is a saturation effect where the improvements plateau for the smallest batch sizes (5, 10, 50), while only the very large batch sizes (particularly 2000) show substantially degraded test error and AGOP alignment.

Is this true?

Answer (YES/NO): NO